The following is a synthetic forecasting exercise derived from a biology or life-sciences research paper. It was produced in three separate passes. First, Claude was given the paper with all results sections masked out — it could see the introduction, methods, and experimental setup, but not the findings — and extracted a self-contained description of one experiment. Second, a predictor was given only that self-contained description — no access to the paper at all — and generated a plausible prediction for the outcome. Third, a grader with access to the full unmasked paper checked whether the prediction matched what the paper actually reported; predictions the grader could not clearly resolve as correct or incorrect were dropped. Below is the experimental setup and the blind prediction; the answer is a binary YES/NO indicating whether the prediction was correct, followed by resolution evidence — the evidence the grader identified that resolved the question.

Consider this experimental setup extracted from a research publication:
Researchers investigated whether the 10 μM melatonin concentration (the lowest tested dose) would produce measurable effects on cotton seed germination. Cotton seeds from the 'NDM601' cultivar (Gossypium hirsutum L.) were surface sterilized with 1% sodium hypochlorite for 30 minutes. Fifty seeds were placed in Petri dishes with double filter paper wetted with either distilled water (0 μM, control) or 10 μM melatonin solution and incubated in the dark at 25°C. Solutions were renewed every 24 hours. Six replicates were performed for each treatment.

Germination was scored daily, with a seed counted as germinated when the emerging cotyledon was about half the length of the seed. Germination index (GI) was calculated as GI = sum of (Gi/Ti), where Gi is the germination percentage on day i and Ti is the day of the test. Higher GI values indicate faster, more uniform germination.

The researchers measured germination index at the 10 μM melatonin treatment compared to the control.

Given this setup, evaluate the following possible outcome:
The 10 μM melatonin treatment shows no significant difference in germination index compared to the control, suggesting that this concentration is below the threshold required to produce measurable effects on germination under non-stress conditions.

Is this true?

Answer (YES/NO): YES